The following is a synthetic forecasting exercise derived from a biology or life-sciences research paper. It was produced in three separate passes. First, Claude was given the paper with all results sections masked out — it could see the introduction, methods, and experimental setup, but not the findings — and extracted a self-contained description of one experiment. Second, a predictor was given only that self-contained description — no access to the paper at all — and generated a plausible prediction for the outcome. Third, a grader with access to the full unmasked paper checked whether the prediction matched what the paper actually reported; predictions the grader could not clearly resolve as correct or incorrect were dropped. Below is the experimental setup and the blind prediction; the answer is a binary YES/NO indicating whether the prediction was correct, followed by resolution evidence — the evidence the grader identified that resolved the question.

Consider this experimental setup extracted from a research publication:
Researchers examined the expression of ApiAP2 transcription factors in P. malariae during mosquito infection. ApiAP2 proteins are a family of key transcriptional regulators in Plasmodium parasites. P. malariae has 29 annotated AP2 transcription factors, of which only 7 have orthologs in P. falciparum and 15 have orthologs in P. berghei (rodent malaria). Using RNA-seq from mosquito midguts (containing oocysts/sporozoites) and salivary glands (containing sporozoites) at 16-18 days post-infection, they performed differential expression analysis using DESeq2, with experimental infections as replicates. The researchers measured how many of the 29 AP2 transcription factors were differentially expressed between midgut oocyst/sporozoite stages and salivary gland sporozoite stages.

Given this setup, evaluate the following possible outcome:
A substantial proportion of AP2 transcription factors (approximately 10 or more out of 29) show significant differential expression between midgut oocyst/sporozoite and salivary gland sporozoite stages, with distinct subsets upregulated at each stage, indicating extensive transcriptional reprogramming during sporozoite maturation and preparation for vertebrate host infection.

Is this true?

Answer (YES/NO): NO